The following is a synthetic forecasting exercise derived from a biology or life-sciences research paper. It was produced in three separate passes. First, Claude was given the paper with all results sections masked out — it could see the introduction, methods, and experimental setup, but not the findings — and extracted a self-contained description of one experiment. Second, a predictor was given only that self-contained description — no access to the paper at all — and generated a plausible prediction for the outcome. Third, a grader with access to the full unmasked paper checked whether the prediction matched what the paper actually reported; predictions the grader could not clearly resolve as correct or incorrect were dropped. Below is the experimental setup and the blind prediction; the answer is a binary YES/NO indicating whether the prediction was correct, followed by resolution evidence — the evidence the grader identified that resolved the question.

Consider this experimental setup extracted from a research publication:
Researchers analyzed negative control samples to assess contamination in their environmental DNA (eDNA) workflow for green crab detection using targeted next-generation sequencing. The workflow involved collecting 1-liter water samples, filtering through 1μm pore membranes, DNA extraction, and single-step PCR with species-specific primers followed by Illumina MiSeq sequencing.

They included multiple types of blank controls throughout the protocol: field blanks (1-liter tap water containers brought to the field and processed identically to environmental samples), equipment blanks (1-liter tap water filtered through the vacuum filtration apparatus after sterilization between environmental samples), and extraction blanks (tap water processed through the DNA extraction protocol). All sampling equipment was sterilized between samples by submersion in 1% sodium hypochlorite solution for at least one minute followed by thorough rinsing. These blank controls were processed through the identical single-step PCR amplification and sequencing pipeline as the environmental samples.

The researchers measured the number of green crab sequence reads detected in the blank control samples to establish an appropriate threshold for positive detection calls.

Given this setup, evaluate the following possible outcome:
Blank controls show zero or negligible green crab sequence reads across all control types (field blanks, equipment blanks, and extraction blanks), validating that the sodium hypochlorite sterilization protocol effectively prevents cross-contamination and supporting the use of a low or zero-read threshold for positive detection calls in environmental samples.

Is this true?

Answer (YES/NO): NO